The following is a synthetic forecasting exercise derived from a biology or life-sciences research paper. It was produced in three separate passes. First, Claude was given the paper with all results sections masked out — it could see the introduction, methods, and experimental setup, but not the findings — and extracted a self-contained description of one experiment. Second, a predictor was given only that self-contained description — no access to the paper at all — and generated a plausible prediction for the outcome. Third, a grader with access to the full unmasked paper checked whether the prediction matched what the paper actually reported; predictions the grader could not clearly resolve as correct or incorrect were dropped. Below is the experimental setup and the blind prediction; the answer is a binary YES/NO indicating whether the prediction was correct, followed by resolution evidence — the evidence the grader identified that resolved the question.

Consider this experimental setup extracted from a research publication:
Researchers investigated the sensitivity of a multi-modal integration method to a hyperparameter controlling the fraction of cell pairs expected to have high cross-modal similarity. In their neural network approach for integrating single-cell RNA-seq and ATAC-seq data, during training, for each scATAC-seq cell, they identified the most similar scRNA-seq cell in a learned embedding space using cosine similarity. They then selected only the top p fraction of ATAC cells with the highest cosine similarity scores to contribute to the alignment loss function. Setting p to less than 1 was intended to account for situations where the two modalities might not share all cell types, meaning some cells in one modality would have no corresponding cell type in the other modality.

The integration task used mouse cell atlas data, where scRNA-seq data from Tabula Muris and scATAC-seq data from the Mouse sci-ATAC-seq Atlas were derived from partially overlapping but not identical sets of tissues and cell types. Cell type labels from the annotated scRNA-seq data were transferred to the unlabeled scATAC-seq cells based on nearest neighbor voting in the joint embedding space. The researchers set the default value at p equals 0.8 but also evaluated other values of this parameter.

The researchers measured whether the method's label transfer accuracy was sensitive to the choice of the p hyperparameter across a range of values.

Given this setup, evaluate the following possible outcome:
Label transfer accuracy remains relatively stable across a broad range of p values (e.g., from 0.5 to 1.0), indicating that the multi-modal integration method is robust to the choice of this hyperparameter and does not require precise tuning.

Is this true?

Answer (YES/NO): YES